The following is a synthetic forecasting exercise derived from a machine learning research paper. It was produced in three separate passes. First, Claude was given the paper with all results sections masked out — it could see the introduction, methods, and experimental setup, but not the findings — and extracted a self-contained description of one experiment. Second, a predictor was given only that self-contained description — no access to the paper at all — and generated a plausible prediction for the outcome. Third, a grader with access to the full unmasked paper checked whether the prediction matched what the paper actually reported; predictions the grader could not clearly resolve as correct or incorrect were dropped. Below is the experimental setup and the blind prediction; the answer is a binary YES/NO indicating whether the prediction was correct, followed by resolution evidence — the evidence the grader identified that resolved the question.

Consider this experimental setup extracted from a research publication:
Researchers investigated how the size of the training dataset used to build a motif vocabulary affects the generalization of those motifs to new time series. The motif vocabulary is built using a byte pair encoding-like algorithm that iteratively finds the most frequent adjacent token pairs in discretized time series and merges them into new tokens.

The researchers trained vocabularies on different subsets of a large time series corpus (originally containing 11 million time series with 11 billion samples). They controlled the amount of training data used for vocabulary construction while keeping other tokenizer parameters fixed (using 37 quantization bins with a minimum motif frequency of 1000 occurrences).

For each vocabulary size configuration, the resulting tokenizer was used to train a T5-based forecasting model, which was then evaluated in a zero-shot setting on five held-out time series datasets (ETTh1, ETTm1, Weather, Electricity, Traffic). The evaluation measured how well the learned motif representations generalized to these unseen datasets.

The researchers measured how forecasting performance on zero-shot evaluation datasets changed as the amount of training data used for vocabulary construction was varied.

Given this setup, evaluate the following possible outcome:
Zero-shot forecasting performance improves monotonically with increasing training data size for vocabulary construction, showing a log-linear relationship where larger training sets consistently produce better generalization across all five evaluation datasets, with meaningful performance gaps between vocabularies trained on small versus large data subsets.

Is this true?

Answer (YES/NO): NO